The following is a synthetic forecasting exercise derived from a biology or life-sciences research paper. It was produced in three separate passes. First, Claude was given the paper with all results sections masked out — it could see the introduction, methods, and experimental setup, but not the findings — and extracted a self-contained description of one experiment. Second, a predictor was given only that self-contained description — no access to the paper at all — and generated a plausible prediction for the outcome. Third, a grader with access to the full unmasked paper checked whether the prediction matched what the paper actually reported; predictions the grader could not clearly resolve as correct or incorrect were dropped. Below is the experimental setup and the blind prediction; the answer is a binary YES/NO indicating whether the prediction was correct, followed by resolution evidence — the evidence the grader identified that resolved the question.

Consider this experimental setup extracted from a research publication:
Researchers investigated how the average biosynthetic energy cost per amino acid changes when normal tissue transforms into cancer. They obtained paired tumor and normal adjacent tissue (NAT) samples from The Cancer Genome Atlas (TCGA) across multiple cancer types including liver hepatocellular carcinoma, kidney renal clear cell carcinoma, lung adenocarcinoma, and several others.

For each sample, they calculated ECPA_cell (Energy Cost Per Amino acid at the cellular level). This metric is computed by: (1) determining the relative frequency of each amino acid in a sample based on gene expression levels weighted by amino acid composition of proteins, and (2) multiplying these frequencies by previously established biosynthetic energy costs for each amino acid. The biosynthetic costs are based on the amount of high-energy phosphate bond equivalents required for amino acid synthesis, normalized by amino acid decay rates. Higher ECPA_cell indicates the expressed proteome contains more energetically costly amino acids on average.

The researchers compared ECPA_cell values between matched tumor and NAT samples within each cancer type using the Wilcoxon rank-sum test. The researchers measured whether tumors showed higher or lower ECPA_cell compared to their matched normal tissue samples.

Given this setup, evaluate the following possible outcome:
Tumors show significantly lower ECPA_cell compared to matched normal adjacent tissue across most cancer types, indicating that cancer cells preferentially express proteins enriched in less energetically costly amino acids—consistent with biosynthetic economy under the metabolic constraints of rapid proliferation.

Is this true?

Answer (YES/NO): YES